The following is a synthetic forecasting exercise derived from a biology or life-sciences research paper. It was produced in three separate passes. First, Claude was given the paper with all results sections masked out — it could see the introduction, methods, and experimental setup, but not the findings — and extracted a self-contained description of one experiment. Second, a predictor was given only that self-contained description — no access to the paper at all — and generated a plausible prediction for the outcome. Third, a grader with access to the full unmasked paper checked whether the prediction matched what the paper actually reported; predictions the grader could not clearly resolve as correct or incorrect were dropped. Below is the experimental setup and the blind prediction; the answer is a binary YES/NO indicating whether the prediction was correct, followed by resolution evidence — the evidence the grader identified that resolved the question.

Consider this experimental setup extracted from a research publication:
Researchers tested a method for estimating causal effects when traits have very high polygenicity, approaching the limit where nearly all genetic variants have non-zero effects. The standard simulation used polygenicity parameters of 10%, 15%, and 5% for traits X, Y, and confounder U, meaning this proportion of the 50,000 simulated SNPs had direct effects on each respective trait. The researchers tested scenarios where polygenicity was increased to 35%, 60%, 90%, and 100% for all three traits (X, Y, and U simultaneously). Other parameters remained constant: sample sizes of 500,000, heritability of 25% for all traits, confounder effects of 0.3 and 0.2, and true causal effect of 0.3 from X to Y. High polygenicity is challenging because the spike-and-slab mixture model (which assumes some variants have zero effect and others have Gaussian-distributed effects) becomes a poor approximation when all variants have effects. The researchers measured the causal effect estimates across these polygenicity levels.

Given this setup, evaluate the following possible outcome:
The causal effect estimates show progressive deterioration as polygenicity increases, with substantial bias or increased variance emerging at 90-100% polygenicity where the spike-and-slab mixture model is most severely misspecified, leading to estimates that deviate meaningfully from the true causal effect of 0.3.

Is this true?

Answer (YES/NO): NO